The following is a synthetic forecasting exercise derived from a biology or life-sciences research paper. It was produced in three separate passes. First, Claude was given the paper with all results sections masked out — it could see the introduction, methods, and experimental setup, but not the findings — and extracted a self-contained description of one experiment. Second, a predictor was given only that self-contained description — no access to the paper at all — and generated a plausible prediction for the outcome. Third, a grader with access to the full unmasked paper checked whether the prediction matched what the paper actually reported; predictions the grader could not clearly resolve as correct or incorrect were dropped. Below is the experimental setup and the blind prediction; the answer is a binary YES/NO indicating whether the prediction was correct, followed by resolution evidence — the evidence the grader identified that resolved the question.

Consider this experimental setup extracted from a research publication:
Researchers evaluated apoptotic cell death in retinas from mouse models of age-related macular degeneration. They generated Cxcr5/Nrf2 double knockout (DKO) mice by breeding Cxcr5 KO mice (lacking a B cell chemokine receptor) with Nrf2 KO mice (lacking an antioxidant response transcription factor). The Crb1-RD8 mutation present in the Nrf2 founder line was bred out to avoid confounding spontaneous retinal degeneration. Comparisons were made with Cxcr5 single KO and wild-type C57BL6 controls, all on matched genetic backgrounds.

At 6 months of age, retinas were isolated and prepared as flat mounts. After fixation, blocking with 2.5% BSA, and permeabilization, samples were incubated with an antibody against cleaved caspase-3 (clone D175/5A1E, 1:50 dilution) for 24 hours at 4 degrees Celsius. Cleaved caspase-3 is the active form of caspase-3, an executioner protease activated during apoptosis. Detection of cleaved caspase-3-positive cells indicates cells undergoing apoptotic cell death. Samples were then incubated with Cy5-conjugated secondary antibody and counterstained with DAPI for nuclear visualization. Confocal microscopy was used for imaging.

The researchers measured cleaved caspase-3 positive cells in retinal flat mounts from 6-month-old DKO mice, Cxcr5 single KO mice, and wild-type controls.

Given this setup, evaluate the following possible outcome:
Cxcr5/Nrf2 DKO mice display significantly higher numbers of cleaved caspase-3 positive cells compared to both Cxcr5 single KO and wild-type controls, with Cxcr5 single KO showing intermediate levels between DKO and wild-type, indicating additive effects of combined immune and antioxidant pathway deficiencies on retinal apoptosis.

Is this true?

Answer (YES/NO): YES